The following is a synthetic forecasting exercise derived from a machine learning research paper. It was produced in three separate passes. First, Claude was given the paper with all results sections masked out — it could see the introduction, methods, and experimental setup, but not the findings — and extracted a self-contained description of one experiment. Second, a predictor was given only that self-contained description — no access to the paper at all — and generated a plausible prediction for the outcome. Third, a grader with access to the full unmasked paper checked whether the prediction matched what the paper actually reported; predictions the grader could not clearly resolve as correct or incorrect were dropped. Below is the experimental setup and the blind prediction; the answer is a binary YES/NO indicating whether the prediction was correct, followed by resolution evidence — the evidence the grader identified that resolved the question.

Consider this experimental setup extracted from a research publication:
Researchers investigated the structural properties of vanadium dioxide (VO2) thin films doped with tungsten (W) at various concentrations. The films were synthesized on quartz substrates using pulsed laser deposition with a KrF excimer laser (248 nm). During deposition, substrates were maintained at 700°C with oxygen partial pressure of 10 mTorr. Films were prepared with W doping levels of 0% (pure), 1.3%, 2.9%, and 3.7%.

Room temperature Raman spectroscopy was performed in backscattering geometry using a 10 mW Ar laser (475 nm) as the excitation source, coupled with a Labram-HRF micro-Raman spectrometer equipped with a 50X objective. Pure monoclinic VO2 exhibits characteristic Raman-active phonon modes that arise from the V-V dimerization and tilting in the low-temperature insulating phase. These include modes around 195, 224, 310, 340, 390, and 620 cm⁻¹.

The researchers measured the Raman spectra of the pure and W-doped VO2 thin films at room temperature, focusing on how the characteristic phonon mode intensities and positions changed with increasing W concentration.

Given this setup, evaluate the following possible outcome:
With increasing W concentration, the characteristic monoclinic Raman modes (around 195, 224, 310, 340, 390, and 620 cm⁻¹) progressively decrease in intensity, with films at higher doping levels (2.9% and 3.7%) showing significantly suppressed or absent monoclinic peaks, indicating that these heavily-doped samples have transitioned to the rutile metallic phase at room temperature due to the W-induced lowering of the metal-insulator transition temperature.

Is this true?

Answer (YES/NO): NO